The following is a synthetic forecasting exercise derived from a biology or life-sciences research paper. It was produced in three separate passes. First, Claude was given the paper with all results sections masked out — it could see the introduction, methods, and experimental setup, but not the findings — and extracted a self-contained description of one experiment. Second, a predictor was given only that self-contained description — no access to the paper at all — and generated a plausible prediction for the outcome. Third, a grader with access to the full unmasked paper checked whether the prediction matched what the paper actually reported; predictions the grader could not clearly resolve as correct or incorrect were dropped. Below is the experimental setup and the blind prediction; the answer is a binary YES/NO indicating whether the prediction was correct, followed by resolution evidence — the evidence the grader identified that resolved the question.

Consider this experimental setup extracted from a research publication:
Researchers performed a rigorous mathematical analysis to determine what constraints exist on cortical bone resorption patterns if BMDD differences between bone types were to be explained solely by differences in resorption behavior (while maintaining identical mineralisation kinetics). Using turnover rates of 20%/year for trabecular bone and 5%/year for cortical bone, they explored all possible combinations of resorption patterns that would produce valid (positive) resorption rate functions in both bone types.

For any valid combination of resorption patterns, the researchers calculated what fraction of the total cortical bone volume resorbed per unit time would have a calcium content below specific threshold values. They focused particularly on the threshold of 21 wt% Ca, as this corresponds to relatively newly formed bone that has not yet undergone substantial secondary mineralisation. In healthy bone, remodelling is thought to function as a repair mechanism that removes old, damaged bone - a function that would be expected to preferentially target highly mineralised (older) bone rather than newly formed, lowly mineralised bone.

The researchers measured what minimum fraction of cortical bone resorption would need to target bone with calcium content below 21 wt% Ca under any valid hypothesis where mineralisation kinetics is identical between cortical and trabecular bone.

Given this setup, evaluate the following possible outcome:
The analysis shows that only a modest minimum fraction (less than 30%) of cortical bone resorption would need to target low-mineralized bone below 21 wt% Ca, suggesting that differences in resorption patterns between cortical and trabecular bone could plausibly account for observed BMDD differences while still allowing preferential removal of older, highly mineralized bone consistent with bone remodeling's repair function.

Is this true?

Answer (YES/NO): NO